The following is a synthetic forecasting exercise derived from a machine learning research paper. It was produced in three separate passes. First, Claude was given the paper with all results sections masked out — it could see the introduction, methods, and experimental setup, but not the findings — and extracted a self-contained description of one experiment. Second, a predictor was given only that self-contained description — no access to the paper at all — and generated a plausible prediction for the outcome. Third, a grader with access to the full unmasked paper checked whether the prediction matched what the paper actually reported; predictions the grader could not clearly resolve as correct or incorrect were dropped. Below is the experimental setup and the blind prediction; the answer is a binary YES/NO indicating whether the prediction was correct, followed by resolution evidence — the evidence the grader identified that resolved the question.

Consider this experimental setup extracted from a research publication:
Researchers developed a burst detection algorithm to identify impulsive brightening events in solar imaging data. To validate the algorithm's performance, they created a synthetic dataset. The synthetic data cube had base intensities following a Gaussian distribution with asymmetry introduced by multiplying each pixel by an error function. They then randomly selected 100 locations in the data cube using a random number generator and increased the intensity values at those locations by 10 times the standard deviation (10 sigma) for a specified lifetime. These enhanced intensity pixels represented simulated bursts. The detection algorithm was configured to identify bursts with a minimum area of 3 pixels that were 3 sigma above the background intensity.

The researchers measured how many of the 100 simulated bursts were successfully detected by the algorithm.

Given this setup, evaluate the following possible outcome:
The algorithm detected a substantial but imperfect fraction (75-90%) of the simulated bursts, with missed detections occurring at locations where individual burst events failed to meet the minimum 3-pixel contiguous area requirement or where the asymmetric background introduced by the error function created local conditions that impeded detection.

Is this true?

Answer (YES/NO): NO